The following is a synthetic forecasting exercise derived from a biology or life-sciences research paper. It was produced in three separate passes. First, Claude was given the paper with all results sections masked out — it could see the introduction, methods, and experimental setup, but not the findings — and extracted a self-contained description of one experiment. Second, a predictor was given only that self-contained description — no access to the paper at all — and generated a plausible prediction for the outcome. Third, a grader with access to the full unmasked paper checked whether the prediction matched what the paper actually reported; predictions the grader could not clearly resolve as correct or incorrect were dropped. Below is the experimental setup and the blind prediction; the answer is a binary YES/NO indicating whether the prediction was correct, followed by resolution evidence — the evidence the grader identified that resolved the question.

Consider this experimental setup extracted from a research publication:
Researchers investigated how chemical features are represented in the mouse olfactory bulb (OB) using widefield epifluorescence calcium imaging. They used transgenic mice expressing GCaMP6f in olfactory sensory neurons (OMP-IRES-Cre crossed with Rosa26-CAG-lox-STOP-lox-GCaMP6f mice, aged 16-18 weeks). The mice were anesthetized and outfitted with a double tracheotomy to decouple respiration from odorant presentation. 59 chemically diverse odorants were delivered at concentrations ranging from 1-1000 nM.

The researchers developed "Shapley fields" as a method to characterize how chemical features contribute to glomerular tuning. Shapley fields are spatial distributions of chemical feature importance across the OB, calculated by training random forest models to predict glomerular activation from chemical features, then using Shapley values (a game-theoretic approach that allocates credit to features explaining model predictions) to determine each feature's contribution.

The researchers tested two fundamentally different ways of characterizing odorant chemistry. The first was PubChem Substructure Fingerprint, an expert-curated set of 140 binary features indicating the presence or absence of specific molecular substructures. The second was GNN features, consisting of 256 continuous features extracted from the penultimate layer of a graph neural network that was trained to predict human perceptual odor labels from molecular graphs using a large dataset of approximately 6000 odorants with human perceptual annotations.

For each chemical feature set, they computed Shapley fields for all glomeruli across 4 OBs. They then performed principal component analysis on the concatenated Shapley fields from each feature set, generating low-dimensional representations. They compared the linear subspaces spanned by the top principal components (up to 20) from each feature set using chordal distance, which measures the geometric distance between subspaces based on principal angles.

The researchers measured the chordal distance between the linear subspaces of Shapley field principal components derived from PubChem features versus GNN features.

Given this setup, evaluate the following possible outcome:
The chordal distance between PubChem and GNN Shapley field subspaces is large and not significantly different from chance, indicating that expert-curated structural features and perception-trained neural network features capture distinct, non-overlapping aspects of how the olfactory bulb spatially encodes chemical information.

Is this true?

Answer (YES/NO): NO